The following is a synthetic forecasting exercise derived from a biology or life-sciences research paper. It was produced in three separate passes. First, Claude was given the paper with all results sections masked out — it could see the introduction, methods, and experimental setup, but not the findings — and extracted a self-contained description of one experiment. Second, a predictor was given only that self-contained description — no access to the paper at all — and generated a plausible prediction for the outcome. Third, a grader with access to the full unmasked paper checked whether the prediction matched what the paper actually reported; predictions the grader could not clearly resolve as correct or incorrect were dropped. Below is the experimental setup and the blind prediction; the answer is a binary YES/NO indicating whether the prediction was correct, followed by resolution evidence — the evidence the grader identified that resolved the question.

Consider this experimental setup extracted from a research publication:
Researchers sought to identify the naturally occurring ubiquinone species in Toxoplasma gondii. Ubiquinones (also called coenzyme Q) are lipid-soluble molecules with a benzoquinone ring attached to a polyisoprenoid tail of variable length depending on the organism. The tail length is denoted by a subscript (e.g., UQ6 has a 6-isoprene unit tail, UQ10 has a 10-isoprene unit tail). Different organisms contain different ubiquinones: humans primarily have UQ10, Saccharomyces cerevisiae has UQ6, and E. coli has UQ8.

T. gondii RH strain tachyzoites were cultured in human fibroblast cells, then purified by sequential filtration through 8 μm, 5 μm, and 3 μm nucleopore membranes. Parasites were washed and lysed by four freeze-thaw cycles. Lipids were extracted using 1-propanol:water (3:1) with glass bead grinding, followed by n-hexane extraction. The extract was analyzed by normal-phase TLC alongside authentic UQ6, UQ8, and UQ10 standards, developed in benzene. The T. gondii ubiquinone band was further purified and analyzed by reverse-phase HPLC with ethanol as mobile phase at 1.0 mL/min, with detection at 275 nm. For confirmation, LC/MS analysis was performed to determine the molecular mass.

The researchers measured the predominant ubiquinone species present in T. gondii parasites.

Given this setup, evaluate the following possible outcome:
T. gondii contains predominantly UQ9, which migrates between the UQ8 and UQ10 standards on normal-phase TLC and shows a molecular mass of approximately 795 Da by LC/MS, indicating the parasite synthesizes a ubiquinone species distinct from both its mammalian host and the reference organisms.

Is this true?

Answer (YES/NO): NO